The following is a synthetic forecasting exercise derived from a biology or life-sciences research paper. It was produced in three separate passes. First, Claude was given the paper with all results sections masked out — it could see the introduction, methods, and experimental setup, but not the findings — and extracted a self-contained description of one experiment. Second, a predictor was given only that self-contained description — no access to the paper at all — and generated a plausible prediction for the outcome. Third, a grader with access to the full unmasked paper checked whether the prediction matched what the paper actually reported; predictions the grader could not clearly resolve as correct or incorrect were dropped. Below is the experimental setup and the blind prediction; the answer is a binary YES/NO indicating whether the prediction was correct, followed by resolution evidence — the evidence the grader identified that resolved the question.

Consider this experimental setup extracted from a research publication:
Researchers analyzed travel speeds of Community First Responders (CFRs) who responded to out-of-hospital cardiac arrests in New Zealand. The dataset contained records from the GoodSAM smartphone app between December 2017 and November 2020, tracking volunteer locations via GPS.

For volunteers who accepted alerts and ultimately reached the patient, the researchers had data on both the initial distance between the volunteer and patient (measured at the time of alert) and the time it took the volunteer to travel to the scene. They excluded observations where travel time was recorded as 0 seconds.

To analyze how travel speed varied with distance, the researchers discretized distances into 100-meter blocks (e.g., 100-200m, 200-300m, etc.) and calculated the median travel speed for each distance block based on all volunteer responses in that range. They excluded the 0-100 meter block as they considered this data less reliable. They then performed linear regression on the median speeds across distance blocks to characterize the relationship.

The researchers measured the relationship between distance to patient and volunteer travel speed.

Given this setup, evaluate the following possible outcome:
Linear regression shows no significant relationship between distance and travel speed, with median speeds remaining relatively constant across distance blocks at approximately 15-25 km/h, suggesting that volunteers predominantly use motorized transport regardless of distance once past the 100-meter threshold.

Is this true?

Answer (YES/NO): NO